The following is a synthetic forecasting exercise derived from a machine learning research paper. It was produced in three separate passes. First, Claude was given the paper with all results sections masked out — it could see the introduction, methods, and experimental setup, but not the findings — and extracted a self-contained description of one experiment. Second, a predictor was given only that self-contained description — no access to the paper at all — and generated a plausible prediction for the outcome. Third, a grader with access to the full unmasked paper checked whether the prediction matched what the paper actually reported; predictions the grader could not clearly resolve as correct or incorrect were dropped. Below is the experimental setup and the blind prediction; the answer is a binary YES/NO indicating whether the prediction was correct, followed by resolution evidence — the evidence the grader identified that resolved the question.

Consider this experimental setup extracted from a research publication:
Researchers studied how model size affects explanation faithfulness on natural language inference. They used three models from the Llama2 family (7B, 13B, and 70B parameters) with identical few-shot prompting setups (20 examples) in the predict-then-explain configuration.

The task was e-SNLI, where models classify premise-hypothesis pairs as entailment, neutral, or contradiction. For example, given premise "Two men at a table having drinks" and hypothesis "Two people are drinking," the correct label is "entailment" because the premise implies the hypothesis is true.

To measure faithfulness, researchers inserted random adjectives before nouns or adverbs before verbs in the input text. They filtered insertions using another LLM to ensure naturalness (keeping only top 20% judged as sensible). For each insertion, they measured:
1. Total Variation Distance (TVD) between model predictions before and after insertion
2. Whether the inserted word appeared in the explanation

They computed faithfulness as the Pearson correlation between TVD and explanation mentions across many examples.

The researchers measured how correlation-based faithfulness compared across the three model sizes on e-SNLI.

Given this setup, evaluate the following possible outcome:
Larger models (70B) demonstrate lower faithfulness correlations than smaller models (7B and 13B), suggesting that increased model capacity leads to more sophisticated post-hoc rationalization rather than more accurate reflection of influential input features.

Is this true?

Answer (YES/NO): NO